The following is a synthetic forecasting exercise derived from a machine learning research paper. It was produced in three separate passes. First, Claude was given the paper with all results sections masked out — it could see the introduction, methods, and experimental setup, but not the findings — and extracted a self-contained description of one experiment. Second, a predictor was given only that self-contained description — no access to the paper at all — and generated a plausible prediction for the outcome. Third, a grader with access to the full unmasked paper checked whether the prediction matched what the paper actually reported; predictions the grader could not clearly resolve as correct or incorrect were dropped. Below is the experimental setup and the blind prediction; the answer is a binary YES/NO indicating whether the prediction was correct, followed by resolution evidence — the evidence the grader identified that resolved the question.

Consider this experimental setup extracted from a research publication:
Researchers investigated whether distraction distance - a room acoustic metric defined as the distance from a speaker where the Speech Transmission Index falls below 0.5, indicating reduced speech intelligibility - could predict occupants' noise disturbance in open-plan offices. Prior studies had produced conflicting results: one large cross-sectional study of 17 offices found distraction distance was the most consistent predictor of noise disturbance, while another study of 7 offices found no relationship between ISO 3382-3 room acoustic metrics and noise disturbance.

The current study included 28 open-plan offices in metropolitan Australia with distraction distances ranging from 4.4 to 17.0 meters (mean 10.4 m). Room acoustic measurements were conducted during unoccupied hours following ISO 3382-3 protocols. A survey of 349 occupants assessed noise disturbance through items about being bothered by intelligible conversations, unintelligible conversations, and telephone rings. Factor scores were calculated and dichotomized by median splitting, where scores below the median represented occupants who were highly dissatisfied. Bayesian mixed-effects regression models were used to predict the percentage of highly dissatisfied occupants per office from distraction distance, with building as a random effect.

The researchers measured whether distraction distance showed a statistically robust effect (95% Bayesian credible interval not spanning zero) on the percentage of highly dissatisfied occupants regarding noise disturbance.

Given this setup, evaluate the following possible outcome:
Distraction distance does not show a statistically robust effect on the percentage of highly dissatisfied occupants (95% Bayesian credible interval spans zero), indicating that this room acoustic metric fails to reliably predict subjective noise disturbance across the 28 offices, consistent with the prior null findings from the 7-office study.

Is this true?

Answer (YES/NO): YES